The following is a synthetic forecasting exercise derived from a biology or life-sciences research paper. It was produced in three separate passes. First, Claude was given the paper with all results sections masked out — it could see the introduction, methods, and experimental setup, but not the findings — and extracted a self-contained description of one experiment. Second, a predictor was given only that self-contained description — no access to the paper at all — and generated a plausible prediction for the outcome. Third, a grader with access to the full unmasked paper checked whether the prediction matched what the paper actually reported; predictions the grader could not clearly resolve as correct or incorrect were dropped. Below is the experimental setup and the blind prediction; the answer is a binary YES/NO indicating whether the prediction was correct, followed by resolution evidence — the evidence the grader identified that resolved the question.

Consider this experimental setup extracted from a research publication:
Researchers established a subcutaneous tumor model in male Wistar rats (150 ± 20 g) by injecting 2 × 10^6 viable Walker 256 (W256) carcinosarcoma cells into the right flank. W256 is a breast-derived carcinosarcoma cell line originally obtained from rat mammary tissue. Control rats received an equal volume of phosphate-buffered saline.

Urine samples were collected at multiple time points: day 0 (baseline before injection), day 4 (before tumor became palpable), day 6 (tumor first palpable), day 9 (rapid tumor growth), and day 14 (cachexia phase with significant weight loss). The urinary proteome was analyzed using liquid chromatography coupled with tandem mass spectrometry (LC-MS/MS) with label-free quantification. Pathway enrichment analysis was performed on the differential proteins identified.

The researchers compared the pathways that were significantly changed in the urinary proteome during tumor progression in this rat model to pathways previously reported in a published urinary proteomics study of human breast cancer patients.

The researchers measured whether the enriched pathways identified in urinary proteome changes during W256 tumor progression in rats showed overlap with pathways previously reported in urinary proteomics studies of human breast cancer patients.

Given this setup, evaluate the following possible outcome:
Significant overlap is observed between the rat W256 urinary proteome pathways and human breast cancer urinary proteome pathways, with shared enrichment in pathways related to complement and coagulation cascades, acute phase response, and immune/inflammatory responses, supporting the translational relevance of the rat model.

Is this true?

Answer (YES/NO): NO